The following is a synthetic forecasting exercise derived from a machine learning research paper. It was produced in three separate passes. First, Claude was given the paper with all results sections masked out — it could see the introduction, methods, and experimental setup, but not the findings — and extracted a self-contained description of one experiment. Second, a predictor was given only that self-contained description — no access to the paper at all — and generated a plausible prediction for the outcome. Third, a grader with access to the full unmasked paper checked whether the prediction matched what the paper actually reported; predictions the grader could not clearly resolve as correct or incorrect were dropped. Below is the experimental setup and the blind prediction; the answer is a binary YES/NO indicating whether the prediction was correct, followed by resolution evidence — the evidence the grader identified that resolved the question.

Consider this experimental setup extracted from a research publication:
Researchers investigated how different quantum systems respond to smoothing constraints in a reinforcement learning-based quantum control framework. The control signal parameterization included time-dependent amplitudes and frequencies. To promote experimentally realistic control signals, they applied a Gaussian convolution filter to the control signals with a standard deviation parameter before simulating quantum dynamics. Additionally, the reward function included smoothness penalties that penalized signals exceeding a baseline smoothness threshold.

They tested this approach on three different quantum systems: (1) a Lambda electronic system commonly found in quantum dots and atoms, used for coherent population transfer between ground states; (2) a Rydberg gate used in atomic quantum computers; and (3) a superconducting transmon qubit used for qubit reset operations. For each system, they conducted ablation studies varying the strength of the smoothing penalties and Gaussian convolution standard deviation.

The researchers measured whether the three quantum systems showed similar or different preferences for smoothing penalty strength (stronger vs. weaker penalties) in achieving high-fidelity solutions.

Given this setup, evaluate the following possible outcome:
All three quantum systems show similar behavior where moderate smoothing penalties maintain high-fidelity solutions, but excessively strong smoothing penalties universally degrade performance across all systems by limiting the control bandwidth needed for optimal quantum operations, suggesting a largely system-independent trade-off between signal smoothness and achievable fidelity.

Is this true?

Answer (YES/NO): NO